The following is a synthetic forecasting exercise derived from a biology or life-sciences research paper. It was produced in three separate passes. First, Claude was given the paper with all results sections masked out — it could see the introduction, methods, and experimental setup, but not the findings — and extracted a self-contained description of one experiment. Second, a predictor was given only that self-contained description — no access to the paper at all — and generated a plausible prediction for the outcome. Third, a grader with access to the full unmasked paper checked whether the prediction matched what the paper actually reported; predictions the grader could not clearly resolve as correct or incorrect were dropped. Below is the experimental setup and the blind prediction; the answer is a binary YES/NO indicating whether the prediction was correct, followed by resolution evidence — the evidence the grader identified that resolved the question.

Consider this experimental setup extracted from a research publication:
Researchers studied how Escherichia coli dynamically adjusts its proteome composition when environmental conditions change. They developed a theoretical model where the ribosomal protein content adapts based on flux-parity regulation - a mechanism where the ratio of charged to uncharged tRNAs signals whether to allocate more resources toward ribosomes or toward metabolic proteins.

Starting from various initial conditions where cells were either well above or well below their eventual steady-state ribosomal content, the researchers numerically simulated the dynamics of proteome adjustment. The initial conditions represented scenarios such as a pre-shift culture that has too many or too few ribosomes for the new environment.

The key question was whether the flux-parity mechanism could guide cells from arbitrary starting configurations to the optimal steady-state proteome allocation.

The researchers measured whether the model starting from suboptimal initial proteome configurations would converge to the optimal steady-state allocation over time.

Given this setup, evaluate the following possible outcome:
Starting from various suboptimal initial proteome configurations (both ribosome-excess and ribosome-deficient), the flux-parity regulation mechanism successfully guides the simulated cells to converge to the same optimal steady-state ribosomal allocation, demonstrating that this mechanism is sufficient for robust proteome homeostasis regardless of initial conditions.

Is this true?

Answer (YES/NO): YES